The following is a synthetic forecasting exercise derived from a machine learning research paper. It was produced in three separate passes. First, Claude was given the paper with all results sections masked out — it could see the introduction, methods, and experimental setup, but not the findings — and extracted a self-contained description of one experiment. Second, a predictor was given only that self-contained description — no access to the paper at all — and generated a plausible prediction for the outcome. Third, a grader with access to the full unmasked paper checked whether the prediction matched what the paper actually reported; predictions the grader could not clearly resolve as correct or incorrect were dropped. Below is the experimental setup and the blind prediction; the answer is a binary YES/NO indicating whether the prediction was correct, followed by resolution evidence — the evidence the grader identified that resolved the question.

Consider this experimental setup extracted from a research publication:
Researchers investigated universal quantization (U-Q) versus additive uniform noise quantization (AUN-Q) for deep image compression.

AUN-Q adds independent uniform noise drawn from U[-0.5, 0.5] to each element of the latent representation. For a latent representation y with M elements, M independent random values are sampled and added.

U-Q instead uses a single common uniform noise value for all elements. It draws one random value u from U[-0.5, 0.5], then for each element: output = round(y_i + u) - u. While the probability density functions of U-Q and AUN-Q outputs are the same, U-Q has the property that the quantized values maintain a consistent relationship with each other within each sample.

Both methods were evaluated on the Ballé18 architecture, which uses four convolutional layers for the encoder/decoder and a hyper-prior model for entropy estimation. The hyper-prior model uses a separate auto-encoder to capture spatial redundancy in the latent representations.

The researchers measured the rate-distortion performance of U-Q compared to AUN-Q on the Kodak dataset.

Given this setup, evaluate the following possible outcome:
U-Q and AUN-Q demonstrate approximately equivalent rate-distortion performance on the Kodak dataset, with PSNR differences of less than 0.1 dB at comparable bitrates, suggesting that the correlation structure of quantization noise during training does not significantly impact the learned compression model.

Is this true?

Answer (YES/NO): NO